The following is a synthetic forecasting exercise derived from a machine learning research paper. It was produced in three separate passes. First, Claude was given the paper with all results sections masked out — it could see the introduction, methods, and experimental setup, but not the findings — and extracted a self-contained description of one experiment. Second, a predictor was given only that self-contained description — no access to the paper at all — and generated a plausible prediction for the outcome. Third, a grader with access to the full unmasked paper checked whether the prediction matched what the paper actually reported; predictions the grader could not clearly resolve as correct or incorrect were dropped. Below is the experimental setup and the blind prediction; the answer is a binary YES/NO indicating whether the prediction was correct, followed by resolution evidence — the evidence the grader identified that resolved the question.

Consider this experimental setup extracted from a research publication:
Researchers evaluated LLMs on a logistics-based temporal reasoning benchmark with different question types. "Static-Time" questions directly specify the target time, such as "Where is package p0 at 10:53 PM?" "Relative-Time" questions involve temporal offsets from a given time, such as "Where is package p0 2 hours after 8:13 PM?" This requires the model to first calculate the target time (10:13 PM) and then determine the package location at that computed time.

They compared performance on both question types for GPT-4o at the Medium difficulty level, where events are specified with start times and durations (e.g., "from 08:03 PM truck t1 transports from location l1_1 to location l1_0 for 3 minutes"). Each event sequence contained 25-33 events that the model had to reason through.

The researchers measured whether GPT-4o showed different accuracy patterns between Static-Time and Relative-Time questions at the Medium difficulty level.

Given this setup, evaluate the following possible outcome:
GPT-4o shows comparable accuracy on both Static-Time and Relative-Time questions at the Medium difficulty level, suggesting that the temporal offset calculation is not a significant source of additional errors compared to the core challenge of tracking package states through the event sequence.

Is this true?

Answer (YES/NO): NO